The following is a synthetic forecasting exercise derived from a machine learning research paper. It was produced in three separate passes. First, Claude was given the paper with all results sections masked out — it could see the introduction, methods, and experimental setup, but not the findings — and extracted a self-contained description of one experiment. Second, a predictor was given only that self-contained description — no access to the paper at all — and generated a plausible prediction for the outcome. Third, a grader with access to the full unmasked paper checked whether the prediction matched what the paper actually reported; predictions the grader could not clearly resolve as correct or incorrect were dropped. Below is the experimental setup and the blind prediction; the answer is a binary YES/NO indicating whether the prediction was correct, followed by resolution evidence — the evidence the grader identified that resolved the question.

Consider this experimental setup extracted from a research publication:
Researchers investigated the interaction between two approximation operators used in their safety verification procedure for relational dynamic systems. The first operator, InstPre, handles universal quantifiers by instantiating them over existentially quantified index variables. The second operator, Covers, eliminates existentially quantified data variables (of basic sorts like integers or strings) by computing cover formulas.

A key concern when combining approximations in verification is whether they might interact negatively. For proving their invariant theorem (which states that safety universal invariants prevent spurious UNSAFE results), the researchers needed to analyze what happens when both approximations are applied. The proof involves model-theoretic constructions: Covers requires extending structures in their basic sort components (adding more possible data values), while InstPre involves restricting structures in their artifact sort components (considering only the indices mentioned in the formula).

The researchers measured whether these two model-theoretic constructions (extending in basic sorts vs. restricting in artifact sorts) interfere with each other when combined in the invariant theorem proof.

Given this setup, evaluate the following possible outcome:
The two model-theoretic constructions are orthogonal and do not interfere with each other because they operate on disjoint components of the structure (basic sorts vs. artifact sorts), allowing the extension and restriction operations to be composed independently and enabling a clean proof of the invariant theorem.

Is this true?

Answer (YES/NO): YES